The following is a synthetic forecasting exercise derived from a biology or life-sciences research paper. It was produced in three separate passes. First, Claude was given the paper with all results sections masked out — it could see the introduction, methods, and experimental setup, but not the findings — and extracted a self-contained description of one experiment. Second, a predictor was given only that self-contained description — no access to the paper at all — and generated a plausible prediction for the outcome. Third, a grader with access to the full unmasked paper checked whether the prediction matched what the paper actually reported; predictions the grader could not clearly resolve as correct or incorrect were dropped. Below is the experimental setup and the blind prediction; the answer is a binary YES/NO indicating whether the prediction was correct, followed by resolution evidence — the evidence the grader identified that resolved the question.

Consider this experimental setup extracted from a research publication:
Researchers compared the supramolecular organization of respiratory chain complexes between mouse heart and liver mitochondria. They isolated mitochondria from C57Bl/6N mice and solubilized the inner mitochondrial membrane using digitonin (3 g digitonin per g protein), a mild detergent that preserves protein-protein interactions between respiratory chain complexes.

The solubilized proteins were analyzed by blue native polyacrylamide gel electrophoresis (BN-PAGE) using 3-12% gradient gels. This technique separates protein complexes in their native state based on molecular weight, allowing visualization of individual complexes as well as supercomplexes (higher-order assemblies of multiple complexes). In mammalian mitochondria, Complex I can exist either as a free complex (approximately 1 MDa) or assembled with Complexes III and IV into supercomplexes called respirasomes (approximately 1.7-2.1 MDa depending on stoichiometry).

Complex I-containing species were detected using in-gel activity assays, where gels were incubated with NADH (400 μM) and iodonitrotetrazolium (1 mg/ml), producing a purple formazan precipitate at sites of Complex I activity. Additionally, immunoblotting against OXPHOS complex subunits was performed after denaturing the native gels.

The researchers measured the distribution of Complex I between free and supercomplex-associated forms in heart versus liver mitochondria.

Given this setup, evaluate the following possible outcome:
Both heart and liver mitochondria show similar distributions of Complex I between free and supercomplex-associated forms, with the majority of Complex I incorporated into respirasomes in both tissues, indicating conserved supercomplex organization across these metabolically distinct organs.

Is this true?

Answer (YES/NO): YES